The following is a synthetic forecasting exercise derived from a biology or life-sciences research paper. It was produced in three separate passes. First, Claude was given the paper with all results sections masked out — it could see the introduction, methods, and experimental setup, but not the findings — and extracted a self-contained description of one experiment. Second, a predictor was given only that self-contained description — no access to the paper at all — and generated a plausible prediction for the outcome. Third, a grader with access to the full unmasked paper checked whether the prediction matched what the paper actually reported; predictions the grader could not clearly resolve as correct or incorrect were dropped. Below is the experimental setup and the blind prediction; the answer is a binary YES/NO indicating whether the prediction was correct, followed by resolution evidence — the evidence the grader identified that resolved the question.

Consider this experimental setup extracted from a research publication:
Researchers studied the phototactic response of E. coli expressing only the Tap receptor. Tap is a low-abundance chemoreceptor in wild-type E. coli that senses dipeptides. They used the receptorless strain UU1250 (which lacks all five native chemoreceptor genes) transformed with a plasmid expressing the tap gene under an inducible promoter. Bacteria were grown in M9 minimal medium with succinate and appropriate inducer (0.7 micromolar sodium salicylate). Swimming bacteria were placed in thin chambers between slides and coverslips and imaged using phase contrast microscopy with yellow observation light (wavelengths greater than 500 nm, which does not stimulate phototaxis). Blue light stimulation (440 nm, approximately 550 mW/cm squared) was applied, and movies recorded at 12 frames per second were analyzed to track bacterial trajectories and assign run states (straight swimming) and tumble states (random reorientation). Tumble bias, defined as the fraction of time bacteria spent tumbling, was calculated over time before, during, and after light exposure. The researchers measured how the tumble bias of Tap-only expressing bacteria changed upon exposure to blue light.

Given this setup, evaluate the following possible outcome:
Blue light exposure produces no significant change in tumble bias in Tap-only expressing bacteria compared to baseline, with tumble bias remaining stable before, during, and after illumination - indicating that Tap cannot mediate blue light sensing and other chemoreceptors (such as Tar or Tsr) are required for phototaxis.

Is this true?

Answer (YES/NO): NO